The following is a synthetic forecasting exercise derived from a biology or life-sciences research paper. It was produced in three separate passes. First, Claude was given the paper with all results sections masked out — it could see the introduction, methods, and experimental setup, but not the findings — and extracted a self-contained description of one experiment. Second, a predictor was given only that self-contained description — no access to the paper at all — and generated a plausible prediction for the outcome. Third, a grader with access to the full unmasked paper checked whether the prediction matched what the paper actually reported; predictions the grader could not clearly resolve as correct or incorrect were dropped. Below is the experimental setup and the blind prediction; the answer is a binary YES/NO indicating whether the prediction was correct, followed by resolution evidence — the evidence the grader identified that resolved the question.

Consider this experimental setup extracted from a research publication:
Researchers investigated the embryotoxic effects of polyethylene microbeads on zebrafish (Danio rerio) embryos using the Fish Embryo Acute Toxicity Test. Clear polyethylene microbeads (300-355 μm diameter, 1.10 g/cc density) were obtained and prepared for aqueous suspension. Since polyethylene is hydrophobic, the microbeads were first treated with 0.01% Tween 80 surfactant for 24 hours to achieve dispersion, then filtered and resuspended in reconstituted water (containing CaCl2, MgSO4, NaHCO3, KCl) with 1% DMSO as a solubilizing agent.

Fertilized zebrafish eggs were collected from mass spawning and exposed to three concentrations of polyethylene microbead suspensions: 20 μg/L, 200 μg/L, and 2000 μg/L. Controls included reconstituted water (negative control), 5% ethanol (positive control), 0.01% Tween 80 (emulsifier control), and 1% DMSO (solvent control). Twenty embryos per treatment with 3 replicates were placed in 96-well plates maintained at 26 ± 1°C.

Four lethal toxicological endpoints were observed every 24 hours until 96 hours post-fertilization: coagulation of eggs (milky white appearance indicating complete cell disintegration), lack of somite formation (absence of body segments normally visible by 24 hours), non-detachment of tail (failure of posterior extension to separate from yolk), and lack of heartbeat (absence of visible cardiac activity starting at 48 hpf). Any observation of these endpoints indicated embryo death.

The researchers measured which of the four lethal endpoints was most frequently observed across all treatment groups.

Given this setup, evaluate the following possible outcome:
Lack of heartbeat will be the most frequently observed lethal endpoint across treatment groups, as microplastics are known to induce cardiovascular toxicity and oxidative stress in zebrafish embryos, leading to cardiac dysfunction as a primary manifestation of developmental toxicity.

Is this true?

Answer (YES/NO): NO